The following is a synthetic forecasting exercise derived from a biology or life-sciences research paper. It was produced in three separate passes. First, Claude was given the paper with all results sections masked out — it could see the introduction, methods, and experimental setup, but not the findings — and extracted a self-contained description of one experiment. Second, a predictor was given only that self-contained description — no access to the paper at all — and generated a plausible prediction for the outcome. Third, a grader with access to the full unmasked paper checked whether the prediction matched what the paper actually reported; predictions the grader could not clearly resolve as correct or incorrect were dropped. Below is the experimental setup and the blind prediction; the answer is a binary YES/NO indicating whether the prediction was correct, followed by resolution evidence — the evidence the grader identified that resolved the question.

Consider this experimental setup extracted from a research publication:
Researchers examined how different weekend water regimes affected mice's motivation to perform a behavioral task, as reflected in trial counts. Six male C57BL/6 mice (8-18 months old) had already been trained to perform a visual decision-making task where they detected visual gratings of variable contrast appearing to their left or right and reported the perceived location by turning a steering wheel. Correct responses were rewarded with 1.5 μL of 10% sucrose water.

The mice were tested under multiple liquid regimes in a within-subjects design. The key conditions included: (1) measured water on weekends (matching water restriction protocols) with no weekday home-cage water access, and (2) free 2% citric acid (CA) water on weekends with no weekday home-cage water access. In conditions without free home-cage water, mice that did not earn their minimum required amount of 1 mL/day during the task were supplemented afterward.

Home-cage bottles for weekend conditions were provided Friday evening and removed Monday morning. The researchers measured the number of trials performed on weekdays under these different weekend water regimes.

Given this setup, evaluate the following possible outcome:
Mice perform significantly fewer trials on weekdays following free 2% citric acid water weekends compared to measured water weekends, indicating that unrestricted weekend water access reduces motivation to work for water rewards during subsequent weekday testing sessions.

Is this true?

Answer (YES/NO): NO